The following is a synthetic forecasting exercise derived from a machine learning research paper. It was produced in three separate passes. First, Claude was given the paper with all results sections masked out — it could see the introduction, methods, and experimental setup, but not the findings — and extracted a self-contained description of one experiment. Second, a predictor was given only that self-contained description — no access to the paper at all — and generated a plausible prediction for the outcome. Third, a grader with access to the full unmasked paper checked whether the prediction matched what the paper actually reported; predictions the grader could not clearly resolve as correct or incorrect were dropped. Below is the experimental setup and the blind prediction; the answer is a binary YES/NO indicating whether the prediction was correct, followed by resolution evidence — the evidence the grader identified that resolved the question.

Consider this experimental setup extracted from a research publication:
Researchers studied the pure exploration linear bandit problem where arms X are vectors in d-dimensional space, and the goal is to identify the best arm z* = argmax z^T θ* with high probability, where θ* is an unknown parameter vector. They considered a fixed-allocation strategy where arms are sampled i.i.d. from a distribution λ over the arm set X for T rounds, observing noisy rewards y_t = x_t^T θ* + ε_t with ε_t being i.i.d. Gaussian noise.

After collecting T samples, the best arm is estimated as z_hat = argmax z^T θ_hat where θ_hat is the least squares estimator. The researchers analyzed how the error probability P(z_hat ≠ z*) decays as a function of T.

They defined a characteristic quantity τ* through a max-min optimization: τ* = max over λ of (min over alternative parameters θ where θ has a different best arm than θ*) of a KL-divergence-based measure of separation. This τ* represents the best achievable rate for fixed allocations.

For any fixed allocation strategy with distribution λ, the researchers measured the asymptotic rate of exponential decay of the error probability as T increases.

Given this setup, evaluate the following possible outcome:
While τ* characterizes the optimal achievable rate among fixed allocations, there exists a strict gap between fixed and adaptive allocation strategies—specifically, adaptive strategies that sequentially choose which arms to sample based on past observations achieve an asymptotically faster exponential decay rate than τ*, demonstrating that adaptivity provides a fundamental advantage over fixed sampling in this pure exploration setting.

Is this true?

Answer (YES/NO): NO